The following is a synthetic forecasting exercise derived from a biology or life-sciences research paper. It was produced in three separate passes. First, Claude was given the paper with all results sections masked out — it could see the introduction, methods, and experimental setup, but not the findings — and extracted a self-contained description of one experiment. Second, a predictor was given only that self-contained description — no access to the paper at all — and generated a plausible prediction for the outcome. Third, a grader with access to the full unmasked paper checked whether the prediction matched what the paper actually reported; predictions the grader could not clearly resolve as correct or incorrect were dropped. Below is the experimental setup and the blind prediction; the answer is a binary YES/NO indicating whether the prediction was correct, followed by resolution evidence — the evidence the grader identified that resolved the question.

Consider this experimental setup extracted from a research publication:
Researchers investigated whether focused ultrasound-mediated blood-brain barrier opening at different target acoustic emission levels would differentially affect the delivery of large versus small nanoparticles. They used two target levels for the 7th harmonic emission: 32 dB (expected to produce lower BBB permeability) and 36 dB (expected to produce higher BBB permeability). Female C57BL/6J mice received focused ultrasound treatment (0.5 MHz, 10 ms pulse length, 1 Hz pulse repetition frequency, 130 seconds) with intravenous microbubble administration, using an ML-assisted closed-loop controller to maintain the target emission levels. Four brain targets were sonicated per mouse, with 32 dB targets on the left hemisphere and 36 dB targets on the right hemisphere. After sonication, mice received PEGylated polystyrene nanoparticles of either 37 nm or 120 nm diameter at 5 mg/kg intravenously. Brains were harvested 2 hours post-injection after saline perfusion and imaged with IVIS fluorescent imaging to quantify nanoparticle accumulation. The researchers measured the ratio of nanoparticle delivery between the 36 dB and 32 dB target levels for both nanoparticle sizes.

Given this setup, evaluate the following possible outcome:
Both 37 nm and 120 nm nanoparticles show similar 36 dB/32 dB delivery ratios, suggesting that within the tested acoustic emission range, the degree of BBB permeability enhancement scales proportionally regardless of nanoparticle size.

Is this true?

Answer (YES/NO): NO